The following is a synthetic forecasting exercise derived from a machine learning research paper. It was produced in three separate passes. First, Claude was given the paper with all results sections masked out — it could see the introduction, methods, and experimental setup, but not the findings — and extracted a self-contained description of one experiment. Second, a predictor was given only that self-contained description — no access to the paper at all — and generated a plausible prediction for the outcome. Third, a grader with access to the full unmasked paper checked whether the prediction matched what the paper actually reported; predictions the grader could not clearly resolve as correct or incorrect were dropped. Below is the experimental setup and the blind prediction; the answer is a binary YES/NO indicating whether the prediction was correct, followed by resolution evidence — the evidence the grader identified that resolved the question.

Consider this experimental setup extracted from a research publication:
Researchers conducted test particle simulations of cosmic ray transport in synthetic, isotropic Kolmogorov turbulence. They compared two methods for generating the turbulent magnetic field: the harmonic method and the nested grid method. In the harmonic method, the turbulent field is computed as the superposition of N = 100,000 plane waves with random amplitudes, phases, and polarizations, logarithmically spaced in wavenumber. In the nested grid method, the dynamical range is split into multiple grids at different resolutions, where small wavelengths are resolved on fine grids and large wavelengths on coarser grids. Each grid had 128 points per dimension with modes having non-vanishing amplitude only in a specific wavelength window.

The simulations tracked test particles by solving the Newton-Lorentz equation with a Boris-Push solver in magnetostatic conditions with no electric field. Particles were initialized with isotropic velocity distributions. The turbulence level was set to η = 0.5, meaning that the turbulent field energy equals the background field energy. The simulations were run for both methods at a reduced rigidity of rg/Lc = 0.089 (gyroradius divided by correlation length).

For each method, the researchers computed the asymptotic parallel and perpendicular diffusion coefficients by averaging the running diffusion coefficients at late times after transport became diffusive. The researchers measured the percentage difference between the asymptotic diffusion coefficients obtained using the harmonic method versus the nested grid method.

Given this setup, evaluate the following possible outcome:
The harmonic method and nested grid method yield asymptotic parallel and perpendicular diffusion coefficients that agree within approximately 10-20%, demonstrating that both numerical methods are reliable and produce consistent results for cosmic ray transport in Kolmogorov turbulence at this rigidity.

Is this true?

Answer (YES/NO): YES